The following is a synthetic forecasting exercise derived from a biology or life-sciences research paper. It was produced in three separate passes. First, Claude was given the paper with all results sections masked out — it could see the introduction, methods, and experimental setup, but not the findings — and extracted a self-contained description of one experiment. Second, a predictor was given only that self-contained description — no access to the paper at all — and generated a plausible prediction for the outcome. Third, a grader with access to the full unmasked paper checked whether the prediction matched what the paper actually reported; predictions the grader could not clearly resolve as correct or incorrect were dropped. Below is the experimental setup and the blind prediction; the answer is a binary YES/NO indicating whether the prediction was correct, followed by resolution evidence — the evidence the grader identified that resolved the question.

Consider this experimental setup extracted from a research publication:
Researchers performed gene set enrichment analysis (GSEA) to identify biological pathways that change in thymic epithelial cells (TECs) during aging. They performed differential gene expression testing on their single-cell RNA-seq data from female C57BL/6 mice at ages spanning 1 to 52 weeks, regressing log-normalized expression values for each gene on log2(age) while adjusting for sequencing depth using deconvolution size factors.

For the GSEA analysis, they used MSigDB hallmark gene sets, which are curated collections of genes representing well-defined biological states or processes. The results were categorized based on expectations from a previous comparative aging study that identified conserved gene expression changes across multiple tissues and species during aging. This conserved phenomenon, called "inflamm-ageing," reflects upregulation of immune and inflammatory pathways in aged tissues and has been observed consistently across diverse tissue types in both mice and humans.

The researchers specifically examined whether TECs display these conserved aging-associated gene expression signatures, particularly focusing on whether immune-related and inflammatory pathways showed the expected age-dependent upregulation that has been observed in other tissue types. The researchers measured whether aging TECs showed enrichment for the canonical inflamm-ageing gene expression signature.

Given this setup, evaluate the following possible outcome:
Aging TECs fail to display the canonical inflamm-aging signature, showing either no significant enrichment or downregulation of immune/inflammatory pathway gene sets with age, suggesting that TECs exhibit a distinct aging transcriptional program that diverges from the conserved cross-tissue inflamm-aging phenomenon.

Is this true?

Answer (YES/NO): NO